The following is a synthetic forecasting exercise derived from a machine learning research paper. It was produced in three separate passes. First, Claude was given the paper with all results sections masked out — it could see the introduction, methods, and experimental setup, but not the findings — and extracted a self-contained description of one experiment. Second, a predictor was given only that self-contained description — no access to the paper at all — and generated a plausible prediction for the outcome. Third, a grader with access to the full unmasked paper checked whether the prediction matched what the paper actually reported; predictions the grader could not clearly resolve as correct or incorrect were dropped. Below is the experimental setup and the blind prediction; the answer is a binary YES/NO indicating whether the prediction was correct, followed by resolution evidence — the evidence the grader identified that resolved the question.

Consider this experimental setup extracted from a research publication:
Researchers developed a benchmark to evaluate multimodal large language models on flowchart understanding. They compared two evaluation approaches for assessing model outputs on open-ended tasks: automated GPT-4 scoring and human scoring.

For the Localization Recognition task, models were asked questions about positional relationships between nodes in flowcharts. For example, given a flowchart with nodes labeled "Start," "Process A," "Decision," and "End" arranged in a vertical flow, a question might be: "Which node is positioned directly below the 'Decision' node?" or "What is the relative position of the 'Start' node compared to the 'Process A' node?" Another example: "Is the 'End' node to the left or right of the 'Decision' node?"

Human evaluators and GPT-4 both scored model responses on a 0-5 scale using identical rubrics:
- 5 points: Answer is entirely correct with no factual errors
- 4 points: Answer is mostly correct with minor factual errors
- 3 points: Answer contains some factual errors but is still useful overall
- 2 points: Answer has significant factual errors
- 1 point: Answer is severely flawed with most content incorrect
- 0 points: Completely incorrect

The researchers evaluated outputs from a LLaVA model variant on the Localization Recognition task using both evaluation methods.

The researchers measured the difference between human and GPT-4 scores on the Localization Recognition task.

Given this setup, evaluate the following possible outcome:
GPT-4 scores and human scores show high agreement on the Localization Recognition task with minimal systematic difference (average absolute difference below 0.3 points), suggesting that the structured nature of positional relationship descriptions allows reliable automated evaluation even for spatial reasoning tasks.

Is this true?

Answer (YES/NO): NO